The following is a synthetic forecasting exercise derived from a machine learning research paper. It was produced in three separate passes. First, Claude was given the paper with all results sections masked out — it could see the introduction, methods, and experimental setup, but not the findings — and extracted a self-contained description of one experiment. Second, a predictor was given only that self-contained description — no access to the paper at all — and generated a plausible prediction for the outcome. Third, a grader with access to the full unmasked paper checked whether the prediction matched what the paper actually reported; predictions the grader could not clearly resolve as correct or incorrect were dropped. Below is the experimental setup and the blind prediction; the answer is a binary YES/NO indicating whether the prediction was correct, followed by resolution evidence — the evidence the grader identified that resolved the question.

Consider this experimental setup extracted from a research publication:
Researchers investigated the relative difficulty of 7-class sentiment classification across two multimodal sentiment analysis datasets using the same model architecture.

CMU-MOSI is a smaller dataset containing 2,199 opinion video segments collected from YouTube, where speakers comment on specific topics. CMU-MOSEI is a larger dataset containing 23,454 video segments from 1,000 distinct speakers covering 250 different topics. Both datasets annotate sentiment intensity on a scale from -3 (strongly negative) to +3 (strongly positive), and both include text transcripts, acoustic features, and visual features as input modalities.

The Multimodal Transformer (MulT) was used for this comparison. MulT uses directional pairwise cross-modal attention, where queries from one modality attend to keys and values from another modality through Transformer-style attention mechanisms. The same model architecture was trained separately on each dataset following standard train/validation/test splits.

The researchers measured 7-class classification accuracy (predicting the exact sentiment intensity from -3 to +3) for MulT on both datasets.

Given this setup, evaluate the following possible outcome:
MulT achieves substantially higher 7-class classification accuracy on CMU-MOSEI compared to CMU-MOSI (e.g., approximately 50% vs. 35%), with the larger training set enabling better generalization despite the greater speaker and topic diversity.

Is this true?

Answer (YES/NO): YES